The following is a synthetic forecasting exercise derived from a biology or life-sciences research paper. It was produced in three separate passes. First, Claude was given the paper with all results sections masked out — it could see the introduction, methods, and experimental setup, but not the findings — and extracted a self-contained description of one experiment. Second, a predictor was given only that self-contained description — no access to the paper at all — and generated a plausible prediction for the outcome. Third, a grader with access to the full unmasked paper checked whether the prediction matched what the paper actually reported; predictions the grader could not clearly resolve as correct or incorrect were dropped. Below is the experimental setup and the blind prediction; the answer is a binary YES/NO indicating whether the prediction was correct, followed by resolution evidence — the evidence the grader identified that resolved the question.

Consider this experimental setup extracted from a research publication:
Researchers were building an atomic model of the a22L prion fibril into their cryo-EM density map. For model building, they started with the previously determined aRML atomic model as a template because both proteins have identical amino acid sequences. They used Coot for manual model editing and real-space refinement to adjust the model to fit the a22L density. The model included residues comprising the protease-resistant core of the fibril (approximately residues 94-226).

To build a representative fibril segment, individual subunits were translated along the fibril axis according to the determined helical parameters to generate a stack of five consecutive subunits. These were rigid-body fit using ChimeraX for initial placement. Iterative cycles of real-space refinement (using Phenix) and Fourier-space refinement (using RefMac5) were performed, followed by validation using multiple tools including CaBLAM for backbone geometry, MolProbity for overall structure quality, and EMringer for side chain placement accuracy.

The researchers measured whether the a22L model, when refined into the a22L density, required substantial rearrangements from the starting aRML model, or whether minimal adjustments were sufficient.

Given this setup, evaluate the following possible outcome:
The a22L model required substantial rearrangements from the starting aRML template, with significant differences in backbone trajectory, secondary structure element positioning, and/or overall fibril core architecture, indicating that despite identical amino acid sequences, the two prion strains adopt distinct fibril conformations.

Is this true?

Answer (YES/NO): YES